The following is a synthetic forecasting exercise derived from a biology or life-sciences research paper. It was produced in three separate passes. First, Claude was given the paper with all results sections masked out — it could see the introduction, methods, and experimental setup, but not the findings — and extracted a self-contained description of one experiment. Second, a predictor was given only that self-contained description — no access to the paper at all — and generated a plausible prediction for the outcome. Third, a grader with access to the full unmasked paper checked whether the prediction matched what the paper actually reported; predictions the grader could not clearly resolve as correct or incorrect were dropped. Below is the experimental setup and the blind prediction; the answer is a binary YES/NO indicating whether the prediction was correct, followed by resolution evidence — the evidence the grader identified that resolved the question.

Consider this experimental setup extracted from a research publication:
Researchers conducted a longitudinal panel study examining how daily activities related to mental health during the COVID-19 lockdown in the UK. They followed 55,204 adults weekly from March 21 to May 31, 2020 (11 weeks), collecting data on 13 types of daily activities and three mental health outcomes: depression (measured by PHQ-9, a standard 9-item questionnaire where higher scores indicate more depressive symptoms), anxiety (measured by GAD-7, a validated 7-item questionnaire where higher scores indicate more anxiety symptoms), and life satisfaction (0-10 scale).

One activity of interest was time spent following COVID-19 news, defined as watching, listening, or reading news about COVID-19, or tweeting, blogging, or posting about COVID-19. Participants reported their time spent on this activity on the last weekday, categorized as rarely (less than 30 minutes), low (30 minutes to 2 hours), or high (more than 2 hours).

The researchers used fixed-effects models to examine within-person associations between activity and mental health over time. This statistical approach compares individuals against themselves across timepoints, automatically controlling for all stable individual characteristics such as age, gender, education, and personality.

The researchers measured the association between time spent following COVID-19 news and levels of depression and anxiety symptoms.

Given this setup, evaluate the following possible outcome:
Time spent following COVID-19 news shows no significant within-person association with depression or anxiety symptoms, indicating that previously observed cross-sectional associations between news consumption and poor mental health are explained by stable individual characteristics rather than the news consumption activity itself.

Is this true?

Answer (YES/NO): NO